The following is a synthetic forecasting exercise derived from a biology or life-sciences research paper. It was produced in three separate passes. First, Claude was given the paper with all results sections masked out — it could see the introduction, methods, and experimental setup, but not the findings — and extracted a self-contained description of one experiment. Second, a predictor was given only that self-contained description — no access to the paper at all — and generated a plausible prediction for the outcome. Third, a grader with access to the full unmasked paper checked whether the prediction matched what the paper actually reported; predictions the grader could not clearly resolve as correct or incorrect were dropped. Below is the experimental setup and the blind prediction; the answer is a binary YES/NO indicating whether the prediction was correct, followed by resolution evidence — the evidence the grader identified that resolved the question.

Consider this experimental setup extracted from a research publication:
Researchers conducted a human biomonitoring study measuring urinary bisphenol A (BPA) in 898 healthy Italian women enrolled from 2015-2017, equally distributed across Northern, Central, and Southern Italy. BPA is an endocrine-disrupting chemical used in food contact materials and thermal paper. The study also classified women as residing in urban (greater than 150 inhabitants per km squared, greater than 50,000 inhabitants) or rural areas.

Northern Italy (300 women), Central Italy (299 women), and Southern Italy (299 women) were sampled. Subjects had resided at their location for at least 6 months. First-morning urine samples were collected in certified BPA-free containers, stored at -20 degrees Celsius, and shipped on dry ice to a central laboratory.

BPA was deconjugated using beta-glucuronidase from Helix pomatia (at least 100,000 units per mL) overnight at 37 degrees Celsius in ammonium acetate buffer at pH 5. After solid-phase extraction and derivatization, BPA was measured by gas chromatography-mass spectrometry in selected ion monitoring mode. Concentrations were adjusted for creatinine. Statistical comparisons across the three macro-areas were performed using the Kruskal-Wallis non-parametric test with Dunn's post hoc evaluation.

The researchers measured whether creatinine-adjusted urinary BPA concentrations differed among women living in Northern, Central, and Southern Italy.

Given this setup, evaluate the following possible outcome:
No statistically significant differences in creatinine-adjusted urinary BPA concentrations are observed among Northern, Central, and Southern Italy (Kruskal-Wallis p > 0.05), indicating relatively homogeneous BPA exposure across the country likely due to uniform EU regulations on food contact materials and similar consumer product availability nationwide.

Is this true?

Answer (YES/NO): NO